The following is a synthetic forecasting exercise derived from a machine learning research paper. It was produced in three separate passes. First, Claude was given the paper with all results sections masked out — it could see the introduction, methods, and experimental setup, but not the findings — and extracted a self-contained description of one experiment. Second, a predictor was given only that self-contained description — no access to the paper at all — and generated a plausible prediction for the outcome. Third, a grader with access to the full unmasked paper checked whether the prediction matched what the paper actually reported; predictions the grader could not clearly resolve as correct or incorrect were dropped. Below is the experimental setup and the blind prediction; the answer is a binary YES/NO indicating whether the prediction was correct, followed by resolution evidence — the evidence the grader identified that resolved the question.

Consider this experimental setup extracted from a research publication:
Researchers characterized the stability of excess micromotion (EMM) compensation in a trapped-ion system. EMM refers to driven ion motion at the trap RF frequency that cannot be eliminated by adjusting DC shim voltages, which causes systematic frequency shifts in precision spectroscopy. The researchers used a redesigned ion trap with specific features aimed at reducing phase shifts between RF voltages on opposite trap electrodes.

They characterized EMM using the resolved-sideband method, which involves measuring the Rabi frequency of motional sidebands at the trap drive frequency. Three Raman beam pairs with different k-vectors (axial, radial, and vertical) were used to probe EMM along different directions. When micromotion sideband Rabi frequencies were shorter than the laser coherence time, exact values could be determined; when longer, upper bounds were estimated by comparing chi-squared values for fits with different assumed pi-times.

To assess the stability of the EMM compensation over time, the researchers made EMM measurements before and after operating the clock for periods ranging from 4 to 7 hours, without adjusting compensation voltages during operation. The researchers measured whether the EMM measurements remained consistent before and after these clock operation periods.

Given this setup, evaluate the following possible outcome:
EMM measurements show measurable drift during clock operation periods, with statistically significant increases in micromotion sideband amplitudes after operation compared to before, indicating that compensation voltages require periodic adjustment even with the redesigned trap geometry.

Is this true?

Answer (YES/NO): NO